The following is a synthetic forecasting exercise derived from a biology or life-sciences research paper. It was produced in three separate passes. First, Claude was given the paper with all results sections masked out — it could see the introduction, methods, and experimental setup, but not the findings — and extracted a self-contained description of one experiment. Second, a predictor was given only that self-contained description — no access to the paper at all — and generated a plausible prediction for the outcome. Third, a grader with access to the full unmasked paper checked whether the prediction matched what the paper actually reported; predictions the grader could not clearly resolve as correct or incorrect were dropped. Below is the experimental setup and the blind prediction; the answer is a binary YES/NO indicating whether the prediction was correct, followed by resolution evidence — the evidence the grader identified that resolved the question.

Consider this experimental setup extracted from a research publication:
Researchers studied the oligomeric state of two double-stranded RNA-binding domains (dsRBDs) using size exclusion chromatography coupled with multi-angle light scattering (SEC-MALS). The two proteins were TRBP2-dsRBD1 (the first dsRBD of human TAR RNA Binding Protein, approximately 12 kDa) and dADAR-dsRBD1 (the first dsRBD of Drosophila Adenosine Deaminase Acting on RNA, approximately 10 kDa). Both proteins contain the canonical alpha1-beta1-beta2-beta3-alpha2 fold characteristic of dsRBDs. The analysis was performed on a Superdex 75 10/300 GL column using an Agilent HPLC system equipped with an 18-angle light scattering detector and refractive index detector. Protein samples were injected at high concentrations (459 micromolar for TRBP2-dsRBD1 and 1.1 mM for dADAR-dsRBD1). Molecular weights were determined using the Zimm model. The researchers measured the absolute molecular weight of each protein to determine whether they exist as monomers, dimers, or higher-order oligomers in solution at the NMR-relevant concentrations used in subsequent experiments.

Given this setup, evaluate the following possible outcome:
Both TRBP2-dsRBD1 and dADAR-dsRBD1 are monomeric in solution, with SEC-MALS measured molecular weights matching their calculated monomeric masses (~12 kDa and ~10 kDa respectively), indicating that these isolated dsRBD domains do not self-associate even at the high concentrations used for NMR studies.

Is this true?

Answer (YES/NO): NO